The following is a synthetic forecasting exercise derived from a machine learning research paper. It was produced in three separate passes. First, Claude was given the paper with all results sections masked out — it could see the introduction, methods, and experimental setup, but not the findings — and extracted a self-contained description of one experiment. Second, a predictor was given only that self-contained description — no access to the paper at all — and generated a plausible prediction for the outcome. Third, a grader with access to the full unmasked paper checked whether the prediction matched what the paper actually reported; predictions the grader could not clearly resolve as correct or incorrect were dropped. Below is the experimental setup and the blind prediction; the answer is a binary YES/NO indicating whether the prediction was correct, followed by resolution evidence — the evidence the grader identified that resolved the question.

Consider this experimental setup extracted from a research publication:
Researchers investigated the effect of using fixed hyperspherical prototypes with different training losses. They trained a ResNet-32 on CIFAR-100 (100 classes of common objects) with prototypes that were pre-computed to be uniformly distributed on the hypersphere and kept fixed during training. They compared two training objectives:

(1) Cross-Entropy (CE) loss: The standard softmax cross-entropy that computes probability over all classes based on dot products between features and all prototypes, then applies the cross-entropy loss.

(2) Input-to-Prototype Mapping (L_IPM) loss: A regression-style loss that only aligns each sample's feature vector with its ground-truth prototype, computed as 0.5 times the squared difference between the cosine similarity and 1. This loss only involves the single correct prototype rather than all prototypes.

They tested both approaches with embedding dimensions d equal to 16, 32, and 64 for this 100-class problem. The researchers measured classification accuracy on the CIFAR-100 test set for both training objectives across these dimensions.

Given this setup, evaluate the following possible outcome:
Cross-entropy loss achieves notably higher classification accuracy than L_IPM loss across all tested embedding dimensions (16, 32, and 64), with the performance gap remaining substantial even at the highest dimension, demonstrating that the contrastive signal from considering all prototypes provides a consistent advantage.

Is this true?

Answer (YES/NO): NO